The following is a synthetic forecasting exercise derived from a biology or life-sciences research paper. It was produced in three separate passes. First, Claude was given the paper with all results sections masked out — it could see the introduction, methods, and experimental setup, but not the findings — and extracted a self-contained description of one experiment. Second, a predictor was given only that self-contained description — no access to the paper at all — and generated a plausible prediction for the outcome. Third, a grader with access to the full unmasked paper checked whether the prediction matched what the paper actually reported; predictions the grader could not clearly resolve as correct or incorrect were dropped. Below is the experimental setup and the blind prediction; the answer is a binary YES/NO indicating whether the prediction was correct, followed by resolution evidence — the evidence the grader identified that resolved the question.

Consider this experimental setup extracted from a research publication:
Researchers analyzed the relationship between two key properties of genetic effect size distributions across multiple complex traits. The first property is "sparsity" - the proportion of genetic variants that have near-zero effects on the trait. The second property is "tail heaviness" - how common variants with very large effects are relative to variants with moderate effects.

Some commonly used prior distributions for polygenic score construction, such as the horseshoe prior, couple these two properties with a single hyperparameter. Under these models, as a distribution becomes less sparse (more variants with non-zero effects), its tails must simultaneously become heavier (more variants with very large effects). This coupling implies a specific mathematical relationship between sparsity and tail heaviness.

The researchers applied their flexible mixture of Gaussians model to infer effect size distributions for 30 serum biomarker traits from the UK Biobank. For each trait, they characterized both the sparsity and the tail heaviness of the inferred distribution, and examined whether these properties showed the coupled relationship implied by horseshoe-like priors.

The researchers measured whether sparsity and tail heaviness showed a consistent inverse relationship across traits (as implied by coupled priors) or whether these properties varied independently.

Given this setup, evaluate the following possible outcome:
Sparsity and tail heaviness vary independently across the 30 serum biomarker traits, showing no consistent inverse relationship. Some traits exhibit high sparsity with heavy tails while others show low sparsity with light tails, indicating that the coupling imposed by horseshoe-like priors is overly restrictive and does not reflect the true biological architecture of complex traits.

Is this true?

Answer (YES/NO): YES